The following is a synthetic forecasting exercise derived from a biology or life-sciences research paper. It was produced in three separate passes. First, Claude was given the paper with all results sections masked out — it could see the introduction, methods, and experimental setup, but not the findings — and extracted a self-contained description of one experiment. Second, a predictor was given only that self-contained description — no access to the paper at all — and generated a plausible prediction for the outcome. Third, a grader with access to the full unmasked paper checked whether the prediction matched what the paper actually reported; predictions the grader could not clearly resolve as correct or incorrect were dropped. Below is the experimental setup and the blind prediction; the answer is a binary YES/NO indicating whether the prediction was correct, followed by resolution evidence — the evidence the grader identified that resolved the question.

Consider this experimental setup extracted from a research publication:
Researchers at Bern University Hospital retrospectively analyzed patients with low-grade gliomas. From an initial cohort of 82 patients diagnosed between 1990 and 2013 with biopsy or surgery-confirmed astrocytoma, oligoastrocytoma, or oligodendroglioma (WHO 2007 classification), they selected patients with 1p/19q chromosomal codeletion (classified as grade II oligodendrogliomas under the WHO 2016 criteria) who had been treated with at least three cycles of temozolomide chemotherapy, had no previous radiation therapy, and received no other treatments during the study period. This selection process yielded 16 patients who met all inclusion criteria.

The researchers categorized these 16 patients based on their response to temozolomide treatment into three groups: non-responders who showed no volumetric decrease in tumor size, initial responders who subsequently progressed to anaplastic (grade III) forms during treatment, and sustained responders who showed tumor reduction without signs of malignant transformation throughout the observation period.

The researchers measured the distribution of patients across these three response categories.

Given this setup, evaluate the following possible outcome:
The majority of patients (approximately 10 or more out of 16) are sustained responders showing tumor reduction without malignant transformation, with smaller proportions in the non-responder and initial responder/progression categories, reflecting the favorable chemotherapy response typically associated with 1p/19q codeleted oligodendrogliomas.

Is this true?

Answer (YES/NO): YES